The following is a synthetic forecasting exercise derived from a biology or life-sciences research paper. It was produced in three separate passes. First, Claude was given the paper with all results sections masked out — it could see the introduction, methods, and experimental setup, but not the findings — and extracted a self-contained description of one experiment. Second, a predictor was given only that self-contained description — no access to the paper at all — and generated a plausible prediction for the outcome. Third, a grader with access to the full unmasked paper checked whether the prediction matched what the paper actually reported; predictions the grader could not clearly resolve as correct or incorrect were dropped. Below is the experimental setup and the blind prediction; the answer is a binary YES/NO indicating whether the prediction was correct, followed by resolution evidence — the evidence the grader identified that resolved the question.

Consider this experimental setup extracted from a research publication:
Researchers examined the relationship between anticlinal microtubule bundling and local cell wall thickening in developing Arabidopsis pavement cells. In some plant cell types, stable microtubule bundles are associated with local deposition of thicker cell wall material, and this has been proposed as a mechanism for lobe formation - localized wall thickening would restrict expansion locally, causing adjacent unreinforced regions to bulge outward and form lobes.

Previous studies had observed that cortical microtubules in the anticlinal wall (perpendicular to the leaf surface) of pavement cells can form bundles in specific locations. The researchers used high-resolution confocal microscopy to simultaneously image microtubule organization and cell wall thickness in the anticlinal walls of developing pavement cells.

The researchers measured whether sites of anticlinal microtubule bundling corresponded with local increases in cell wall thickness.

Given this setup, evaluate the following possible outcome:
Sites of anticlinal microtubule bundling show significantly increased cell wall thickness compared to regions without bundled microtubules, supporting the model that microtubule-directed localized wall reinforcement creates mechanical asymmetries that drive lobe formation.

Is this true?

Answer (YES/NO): NO